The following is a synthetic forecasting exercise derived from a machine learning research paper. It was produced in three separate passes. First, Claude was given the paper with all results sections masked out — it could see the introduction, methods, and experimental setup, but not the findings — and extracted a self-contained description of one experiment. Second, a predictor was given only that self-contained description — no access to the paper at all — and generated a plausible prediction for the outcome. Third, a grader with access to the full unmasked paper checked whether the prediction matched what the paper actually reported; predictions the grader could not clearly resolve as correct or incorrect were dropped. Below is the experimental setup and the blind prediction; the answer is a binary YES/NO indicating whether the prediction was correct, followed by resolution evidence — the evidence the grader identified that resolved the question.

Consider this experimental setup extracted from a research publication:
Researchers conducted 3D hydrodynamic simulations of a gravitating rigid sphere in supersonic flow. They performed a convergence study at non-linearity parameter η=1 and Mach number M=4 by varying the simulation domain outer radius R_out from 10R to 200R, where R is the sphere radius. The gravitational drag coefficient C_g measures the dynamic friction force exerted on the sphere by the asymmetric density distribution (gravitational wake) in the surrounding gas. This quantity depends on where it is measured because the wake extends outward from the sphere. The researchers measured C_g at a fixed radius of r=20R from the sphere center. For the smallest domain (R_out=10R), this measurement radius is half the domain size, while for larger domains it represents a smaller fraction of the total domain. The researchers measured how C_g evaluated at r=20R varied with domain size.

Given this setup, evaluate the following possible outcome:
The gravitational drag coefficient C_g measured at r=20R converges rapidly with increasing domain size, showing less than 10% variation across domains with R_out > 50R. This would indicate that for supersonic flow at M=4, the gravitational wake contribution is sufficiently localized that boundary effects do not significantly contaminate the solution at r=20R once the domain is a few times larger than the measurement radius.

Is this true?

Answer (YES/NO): YES